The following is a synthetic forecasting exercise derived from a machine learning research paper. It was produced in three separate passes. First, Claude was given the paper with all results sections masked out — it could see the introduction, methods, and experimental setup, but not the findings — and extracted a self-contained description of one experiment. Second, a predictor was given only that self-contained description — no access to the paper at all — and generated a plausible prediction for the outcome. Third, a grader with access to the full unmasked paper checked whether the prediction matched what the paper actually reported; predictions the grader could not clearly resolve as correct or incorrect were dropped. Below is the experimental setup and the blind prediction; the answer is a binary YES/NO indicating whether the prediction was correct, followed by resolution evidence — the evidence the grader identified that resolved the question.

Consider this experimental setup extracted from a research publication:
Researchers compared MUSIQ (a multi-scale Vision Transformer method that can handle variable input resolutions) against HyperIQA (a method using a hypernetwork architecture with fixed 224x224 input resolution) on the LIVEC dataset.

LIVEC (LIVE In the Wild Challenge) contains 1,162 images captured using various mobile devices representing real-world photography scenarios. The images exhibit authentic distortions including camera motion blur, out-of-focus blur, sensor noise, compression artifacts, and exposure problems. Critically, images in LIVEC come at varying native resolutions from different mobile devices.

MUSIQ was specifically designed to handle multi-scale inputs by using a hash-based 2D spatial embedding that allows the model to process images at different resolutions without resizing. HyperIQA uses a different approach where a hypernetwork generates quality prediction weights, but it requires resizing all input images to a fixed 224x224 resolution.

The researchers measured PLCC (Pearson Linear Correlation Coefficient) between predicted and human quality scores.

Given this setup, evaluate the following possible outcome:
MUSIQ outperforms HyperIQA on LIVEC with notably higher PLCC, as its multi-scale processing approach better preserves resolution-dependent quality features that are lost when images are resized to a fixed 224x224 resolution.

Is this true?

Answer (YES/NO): NO